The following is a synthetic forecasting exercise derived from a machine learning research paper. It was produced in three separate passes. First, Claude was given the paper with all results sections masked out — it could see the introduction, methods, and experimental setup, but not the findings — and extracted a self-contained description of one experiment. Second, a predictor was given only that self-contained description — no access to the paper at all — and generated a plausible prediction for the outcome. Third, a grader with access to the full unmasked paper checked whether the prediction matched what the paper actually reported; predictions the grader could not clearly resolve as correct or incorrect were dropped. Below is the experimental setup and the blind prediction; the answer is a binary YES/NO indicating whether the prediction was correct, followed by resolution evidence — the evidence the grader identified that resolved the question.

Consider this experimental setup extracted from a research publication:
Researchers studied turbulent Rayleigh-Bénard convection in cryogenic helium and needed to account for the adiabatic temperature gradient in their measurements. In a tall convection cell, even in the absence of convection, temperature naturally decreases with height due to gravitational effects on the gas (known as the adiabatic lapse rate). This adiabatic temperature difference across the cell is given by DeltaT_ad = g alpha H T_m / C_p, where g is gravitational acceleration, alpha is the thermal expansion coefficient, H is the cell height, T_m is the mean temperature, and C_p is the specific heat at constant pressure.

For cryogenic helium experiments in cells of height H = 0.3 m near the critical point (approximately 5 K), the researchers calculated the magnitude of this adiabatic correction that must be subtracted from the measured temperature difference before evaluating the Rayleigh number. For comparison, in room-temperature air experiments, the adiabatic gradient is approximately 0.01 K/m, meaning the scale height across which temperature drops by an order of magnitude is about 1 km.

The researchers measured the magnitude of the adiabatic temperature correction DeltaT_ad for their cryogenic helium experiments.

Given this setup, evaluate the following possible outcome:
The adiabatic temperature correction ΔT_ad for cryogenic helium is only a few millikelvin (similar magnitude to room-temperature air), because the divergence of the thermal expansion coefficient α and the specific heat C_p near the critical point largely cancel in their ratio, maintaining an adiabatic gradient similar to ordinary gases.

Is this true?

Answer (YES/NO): YES